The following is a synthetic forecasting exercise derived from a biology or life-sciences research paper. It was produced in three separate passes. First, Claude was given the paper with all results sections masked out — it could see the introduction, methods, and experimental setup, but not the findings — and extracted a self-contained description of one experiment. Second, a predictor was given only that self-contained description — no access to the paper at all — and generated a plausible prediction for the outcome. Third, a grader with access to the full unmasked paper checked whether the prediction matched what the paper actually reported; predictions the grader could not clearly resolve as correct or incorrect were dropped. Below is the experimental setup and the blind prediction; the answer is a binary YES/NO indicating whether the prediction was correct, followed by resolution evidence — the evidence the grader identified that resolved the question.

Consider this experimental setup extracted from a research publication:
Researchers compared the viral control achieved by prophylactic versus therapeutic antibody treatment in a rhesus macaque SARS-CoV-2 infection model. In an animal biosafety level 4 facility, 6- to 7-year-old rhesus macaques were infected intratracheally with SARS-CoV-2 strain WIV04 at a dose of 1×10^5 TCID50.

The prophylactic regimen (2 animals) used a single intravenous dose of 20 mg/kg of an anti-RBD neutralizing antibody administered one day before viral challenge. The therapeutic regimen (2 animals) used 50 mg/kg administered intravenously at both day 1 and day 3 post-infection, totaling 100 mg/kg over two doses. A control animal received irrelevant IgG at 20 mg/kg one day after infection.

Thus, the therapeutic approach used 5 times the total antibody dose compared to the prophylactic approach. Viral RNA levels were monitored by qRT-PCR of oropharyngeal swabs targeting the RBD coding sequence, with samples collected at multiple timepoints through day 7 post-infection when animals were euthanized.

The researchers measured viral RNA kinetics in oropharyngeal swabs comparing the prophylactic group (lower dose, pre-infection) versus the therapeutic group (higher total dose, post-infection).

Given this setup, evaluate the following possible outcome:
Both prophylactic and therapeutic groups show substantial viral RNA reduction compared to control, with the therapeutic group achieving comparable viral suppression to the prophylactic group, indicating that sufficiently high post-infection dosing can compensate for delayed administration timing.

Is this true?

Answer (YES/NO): NO